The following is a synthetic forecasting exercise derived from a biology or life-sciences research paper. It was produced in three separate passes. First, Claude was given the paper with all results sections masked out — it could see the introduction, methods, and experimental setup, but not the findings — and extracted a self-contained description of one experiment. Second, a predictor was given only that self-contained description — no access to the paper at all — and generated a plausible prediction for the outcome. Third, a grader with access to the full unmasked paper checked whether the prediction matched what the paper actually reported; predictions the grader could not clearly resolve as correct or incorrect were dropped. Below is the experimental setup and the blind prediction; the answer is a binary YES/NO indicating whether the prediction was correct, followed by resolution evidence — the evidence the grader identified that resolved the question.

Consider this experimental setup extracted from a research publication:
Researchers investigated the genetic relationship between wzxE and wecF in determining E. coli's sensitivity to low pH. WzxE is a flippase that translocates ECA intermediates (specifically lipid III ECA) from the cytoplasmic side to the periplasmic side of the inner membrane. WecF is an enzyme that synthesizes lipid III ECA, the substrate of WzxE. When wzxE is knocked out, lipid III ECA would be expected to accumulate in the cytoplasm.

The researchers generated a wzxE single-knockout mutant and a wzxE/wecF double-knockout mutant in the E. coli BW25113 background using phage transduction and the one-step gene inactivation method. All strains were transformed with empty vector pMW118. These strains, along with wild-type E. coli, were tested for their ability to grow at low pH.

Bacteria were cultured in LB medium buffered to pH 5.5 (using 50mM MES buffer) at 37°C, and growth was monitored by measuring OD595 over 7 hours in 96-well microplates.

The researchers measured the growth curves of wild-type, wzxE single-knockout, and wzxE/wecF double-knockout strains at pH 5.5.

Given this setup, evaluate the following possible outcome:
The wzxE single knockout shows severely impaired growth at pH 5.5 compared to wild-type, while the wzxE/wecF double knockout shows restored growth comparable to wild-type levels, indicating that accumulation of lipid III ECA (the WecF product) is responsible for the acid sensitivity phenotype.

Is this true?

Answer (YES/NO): YES